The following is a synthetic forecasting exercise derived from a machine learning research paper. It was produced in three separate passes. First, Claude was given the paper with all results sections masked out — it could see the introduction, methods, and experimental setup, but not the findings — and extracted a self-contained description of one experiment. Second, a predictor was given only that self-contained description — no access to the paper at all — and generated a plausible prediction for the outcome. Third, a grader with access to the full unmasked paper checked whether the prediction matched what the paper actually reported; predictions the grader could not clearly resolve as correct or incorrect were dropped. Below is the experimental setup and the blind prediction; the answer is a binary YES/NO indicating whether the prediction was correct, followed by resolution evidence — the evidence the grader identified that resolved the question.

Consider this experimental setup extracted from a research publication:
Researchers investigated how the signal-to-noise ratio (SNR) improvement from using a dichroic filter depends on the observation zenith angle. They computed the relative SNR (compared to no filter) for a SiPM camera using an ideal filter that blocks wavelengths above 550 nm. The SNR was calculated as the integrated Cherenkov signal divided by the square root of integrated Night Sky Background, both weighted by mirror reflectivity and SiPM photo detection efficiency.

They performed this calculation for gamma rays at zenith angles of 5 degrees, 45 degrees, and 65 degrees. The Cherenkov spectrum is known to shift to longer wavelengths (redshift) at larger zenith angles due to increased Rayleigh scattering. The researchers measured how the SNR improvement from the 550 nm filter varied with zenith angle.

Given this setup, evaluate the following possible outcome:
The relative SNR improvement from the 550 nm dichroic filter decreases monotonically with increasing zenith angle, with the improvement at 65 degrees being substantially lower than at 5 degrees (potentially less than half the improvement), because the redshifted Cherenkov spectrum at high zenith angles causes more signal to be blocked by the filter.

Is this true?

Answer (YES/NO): NO